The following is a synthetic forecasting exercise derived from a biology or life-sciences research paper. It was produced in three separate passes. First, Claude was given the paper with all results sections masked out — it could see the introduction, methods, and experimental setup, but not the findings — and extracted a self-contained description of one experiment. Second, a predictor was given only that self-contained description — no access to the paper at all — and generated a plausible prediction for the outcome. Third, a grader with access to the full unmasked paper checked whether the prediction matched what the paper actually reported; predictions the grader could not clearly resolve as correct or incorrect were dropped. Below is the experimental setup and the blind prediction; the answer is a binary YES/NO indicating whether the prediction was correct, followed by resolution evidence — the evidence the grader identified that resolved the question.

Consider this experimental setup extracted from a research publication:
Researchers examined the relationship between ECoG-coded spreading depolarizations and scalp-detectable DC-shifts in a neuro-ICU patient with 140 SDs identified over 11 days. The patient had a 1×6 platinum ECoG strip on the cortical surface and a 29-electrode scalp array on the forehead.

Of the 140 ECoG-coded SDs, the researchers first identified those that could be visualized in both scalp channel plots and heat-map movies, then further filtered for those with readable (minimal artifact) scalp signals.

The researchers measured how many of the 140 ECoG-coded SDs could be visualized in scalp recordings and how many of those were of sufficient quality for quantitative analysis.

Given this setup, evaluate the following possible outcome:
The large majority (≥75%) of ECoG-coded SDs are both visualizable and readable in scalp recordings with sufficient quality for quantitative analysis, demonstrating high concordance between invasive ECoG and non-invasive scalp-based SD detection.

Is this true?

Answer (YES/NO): NO